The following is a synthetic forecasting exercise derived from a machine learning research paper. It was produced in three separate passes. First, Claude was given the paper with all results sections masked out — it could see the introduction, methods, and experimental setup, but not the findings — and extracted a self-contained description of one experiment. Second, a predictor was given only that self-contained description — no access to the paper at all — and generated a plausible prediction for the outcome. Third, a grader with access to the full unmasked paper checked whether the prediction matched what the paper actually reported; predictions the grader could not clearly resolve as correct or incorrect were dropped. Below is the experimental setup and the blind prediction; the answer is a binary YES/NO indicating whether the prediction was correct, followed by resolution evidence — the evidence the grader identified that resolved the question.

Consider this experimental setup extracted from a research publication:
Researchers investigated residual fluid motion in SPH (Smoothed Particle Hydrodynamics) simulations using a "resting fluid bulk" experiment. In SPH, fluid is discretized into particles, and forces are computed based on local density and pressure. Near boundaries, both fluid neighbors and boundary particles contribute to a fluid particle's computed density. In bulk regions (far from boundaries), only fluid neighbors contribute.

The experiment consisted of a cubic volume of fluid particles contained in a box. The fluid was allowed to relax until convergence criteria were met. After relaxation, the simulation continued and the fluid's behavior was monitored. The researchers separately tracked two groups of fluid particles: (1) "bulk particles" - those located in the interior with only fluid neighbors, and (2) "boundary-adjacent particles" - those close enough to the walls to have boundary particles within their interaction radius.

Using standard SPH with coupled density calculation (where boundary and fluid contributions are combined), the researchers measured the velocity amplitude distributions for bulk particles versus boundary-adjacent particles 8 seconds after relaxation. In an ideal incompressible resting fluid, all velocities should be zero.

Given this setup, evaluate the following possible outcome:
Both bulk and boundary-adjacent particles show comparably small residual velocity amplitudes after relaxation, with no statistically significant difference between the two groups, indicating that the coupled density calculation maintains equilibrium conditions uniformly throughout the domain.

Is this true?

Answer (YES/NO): NO